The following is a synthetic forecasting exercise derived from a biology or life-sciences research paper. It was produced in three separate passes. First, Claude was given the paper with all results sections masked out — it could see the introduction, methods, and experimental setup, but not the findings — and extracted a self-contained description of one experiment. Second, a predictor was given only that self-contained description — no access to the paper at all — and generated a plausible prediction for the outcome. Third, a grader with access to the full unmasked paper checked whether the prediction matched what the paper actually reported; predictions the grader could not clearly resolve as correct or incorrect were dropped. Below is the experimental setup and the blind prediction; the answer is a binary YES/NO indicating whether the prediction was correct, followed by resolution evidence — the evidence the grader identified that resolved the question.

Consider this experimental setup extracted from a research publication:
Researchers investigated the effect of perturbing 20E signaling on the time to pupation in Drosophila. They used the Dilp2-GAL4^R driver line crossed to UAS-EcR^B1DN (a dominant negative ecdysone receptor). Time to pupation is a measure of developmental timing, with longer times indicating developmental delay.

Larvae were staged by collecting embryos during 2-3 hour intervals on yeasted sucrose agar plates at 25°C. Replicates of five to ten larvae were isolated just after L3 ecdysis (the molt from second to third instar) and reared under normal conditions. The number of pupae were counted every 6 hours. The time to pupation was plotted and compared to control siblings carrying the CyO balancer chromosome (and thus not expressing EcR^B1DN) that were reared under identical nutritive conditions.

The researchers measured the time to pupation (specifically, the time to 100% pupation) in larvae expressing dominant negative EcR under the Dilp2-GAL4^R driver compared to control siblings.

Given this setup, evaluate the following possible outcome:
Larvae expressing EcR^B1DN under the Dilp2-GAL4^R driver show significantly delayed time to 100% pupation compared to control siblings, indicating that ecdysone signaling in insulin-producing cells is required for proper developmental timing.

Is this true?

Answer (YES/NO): YES